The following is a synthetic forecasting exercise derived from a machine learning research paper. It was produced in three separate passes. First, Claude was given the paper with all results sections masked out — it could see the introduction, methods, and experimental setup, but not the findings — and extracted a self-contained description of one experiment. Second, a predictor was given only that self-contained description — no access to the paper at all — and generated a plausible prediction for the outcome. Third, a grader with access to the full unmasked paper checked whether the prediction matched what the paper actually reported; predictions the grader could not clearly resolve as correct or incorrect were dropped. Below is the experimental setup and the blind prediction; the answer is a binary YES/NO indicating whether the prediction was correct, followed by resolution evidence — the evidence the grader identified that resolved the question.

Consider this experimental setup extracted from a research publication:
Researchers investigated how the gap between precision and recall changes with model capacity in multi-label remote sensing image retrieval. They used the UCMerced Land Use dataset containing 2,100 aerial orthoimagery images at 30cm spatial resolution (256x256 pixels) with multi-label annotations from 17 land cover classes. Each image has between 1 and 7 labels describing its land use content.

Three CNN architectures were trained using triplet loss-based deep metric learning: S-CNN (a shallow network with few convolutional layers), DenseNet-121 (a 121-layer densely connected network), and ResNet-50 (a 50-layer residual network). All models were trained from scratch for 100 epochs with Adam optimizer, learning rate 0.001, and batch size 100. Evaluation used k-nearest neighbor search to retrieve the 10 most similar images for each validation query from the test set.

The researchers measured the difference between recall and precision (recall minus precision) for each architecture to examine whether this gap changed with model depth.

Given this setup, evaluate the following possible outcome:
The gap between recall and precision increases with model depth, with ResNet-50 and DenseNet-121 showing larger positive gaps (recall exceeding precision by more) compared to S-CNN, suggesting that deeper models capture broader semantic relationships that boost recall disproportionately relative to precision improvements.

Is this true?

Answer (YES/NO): YES